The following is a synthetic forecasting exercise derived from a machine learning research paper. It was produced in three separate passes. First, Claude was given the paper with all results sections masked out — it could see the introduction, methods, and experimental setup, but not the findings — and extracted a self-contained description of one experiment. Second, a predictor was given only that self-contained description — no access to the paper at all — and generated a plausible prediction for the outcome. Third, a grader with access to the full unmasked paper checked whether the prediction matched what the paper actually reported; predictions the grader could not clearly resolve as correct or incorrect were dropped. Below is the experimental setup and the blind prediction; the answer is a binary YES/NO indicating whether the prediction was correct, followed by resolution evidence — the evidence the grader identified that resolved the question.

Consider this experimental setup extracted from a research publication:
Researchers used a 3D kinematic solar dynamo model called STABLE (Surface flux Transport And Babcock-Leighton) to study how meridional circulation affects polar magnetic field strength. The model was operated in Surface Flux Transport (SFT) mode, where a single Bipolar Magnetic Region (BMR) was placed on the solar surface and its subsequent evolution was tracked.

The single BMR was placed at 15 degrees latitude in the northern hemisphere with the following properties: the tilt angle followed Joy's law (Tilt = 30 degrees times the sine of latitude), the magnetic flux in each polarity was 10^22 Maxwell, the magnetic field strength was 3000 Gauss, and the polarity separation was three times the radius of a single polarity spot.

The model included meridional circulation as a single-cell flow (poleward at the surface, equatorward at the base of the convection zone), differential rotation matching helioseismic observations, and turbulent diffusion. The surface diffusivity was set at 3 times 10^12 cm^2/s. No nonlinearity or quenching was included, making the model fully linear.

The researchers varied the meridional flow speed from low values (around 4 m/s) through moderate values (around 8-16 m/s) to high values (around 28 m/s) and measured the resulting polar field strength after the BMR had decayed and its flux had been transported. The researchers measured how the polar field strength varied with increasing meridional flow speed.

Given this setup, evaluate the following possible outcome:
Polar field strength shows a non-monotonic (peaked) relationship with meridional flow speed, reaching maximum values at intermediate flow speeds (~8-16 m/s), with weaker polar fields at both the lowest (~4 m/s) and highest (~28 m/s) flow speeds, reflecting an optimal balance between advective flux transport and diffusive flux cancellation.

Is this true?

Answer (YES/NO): YES